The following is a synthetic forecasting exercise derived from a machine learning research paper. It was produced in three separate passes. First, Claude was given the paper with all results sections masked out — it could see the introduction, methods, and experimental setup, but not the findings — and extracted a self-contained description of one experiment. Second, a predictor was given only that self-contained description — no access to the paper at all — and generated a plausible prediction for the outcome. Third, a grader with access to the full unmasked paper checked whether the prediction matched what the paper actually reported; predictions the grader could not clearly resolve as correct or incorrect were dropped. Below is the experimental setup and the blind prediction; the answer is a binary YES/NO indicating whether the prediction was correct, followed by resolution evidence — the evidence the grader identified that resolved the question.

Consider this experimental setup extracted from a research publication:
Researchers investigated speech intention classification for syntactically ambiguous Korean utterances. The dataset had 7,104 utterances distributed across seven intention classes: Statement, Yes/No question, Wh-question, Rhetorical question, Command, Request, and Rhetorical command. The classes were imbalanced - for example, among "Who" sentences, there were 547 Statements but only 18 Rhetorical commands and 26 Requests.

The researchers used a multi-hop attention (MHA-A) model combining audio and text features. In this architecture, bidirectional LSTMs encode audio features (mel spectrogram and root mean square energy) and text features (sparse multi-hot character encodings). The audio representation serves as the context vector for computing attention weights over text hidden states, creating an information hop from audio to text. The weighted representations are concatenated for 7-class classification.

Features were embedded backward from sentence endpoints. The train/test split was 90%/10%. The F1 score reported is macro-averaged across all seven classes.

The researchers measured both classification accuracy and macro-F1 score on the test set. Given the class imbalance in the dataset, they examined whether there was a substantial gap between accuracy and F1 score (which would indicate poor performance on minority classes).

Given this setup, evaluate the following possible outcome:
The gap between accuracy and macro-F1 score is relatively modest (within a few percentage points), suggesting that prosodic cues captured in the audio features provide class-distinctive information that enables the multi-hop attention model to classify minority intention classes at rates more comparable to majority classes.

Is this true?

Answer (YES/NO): YES